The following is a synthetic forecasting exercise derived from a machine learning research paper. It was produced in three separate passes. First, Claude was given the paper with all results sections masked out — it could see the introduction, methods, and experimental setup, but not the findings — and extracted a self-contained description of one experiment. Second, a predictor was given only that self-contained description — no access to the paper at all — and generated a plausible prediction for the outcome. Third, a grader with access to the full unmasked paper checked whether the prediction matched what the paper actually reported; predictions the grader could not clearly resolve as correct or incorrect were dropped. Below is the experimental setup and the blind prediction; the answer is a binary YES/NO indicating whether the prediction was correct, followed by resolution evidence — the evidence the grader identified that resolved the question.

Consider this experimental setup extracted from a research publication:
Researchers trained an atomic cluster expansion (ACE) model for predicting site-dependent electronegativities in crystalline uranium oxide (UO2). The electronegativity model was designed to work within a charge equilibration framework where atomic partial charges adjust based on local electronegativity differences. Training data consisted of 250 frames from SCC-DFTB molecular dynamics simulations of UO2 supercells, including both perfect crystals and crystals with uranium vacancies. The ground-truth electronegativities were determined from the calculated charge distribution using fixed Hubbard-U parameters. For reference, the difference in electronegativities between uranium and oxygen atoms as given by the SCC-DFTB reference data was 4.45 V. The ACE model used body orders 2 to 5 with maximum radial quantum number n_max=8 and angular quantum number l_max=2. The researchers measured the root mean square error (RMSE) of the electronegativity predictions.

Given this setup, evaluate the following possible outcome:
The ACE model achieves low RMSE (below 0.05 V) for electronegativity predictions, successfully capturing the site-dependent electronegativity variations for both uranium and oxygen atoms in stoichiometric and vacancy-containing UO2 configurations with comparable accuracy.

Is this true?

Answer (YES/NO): NO